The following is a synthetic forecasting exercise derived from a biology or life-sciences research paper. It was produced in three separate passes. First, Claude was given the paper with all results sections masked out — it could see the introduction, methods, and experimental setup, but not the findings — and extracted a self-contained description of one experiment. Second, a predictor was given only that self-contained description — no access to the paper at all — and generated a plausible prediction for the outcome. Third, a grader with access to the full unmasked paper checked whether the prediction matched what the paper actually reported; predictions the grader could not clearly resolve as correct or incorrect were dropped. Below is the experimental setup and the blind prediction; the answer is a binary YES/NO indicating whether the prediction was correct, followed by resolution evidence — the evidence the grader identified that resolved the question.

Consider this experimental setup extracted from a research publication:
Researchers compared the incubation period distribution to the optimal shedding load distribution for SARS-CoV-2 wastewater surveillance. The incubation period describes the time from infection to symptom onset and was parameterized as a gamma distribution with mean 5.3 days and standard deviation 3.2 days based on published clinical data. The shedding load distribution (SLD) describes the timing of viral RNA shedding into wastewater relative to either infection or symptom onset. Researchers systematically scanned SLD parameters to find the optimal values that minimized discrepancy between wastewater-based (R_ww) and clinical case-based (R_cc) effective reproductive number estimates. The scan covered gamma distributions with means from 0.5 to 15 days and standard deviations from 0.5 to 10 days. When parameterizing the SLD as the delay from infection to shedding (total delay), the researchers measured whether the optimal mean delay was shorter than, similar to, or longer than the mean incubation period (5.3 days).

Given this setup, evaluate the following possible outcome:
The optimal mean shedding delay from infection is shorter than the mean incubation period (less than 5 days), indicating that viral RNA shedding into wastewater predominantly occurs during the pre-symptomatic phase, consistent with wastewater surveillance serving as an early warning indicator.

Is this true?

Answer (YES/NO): NO